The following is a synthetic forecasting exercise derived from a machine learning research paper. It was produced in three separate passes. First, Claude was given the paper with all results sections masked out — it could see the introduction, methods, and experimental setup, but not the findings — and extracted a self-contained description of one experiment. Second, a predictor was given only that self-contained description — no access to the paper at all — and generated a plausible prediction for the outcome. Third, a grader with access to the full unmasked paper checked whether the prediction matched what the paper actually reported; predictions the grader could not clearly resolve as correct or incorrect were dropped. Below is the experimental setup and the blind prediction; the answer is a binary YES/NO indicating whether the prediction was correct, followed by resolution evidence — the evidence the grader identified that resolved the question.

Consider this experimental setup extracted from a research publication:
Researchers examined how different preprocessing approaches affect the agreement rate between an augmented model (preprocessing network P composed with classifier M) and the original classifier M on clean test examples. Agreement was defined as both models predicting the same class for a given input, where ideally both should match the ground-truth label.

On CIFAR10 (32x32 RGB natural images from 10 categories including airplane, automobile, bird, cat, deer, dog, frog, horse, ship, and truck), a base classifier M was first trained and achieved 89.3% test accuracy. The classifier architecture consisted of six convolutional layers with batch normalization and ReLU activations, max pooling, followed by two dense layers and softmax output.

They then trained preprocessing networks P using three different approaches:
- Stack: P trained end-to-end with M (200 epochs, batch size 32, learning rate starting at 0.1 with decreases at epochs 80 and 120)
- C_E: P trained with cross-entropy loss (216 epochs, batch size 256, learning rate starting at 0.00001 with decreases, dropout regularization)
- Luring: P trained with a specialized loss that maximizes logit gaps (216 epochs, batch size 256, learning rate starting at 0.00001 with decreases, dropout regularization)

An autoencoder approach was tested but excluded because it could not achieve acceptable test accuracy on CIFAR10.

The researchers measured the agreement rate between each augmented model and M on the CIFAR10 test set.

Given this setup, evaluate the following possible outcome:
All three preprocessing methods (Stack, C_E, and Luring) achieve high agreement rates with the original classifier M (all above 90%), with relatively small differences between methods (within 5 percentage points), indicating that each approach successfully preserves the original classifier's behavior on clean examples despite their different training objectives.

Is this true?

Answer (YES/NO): NO